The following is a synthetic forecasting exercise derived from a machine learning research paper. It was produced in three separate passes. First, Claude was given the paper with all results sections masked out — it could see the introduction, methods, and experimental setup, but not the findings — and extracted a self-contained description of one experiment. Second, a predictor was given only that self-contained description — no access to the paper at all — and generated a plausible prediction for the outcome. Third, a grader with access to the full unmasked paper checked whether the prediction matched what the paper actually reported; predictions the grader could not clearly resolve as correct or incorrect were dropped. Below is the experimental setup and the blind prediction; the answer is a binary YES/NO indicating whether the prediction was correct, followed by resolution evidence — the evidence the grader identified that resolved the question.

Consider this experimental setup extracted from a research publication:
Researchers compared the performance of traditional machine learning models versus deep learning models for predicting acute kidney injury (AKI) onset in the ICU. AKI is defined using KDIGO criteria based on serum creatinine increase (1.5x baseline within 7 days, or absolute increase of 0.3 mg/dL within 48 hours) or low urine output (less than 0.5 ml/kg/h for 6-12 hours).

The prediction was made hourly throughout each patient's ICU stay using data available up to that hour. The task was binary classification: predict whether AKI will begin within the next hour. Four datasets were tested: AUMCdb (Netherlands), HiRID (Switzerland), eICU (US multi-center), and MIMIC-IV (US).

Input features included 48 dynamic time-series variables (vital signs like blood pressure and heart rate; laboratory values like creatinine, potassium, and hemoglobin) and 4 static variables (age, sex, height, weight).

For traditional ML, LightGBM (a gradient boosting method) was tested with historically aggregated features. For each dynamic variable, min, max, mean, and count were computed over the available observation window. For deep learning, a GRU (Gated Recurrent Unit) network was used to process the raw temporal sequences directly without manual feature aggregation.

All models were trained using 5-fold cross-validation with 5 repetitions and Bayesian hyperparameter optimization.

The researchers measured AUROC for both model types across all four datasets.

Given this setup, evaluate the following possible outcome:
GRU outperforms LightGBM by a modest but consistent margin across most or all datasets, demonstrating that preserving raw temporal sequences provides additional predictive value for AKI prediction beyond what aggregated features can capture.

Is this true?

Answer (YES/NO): NO